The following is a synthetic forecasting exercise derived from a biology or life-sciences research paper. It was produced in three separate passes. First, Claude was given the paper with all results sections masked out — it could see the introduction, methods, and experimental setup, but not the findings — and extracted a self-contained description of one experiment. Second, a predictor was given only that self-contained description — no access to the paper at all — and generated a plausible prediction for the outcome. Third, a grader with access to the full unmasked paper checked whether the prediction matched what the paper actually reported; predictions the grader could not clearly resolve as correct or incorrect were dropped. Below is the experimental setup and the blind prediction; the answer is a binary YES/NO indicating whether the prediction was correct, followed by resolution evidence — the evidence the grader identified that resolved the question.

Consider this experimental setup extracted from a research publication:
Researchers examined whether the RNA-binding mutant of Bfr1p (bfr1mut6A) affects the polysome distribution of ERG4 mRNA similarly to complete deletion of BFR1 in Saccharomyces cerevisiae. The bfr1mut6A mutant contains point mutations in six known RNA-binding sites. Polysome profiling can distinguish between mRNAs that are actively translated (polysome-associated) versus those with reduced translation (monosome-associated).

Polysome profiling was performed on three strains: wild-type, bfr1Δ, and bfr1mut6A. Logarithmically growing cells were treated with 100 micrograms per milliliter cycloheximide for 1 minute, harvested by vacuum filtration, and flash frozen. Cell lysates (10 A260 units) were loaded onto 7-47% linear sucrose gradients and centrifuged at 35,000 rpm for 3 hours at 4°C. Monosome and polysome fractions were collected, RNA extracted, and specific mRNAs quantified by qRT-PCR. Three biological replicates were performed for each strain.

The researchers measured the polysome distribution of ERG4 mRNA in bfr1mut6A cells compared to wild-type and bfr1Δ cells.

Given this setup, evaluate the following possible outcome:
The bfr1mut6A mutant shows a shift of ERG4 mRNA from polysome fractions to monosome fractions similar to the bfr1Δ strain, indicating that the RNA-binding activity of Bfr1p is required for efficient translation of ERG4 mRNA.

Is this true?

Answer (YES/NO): NO